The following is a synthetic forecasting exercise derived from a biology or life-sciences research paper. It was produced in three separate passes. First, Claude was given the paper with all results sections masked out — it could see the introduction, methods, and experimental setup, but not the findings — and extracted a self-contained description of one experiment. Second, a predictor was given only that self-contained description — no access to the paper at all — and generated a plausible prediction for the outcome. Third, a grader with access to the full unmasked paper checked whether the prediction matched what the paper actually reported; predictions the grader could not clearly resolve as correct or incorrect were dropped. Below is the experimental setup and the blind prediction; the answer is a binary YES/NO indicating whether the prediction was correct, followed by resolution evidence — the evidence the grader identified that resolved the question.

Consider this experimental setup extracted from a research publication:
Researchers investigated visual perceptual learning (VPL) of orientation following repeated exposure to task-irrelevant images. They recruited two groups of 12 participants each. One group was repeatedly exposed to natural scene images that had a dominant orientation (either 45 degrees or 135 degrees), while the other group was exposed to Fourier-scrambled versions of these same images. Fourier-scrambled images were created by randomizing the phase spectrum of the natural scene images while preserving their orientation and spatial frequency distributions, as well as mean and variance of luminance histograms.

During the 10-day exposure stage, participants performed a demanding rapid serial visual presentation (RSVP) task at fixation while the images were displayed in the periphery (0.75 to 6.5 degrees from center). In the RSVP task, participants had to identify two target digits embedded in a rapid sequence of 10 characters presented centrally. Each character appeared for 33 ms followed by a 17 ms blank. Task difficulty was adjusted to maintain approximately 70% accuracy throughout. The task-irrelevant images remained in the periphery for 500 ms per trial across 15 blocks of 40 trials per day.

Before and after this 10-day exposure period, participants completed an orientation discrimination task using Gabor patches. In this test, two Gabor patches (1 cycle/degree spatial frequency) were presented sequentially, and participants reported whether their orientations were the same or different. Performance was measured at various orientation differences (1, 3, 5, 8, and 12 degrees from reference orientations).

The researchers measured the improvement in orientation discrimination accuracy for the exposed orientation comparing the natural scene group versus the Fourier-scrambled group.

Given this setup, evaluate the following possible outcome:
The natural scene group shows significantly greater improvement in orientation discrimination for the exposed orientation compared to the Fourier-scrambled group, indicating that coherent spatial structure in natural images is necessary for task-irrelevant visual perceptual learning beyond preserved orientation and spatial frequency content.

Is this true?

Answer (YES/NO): YES